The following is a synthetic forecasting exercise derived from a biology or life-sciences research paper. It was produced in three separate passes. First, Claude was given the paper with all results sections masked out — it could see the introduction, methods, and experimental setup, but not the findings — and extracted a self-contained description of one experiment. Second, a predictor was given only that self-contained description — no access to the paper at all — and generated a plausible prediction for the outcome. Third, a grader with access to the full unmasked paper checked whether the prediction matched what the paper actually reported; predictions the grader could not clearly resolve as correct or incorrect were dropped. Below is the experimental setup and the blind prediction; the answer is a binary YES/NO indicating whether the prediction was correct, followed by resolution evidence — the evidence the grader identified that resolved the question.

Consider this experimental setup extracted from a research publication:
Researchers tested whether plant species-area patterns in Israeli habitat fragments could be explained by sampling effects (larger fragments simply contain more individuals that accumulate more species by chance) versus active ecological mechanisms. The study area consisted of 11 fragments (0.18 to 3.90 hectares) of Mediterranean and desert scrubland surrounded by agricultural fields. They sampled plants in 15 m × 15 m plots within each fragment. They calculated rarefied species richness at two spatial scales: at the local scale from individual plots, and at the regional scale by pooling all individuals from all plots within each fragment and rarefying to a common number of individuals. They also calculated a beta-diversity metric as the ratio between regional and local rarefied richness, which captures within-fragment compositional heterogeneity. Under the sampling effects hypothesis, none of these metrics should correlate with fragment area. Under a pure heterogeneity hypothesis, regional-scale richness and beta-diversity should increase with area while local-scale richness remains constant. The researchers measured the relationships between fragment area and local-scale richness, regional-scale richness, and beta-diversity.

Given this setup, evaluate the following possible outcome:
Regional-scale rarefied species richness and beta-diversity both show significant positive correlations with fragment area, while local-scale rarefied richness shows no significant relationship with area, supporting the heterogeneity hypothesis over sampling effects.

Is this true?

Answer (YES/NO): YES